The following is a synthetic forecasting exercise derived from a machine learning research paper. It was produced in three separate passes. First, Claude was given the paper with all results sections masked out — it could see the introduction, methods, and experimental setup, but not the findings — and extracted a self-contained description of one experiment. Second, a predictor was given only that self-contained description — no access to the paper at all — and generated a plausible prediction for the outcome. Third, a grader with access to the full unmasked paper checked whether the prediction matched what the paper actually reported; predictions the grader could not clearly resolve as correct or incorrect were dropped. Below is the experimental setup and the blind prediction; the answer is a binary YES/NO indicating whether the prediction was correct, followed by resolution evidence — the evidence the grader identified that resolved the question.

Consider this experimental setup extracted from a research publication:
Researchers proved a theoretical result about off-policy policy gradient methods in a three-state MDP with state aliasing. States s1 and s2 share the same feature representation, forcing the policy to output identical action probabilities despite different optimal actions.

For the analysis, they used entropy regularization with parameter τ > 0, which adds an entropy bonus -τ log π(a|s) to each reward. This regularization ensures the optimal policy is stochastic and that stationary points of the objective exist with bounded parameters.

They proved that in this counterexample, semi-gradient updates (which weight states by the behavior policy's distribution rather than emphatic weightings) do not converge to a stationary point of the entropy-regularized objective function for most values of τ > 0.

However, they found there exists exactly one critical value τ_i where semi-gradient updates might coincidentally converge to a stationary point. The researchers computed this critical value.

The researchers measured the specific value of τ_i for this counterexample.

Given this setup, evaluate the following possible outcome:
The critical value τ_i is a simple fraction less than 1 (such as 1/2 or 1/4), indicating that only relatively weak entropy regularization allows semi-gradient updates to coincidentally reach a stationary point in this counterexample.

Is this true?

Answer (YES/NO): NO